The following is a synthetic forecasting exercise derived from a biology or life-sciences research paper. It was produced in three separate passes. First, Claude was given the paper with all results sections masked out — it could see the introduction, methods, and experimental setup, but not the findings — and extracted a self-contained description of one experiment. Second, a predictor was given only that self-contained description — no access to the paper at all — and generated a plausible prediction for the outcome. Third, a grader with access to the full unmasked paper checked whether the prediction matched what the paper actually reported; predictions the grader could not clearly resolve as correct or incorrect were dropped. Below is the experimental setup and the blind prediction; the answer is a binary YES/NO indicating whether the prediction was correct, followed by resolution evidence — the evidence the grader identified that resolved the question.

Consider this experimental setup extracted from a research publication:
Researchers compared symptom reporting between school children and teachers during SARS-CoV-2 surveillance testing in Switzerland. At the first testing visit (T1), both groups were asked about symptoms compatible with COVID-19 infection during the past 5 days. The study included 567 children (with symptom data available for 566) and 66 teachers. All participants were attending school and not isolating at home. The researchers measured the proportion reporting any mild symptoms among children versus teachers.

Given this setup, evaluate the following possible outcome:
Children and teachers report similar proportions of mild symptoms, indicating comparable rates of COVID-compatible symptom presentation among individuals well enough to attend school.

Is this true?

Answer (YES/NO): NO